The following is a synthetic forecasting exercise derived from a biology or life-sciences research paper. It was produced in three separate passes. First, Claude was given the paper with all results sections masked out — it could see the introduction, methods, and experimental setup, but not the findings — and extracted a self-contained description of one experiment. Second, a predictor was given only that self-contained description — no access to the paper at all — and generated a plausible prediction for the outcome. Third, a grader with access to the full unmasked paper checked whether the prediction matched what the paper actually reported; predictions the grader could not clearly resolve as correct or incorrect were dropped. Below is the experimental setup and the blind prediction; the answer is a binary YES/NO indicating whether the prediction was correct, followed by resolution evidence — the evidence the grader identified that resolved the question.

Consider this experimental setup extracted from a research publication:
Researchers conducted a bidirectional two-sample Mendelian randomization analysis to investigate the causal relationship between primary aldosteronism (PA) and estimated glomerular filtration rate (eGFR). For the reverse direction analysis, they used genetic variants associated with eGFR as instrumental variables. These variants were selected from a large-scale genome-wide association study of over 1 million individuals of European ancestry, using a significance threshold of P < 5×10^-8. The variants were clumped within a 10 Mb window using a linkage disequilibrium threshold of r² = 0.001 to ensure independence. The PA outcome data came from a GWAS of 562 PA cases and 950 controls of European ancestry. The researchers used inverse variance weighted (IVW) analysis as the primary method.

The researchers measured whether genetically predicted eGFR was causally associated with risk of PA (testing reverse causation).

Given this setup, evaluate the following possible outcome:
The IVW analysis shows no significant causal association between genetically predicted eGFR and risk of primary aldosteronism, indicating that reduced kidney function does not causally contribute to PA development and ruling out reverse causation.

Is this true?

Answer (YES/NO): YES